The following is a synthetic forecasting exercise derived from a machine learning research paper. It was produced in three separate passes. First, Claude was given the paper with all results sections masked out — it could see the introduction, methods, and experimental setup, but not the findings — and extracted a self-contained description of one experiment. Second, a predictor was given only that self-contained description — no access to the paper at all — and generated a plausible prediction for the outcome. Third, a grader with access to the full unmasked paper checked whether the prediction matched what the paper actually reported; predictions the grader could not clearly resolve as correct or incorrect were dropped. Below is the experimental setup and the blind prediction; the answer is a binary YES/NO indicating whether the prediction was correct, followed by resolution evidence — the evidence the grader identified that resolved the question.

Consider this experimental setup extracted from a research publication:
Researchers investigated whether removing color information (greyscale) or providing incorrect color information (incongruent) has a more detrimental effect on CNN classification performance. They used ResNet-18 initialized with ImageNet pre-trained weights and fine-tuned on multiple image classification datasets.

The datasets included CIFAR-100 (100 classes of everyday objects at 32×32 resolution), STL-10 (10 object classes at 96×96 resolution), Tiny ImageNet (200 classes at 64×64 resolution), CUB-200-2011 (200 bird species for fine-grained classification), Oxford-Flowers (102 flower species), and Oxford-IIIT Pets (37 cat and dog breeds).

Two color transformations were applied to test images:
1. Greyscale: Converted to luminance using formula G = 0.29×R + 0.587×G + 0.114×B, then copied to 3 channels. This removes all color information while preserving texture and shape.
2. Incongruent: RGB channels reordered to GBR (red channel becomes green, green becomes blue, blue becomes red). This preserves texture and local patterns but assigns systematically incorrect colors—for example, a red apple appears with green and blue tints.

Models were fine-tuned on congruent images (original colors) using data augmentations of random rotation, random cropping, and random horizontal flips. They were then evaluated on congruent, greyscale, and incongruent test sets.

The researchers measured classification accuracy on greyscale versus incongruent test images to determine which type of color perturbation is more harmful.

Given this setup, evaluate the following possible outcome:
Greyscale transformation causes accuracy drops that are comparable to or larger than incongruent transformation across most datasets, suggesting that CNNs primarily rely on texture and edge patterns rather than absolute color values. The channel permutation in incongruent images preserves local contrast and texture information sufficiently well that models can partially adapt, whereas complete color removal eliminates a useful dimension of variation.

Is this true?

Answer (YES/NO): NO